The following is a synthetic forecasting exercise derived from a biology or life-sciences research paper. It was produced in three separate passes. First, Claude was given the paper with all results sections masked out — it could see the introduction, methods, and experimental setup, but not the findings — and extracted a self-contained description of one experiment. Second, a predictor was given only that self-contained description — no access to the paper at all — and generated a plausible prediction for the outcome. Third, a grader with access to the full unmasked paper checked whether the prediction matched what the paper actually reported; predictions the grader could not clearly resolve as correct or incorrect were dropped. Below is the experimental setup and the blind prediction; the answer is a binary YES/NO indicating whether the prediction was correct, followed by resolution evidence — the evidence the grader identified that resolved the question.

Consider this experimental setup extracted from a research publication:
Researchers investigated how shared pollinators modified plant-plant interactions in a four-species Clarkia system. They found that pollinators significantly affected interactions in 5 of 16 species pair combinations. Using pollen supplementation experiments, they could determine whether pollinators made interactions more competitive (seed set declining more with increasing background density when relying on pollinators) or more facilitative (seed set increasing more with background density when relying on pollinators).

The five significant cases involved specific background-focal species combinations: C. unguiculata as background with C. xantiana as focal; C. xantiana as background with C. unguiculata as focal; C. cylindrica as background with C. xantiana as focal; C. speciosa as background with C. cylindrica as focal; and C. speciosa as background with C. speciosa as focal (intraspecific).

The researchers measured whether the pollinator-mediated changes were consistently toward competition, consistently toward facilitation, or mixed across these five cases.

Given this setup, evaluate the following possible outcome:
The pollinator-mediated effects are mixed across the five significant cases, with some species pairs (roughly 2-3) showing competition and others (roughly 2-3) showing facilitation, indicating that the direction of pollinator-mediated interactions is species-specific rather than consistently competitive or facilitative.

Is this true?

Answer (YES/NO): YES